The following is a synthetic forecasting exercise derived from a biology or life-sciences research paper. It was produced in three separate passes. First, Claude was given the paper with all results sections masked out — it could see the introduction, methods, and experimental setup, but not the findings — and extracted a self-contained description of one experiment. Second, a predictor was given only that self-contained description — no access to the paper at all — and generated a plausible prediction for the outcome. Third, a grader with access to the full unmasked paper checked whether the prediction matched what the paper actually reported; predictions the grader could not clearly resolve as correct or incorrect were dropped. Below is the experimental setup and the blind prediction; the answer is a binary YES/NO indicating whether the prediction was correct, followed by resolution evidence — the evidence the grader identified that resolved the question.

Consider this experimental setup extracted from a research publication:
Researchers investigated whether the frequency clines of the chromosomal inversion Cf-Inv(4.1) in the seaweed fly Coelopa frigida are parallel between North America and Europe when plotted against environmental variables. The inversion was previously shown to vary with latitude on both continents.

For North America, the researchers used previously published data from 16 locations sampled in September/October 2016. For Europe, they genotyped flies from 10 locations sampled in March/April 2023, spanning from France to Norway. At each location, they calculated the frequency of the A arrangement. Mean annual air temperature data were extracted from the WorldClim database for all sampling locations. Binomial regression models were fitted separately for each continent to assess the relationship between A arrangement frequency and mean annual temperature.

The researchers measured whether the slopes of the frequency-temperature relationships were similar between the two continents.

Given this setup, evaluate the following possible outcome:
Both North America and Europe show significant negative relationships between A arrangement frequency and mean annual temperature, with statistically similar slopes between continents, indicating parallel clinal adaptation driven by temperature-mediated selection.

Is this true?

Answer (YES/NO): NO